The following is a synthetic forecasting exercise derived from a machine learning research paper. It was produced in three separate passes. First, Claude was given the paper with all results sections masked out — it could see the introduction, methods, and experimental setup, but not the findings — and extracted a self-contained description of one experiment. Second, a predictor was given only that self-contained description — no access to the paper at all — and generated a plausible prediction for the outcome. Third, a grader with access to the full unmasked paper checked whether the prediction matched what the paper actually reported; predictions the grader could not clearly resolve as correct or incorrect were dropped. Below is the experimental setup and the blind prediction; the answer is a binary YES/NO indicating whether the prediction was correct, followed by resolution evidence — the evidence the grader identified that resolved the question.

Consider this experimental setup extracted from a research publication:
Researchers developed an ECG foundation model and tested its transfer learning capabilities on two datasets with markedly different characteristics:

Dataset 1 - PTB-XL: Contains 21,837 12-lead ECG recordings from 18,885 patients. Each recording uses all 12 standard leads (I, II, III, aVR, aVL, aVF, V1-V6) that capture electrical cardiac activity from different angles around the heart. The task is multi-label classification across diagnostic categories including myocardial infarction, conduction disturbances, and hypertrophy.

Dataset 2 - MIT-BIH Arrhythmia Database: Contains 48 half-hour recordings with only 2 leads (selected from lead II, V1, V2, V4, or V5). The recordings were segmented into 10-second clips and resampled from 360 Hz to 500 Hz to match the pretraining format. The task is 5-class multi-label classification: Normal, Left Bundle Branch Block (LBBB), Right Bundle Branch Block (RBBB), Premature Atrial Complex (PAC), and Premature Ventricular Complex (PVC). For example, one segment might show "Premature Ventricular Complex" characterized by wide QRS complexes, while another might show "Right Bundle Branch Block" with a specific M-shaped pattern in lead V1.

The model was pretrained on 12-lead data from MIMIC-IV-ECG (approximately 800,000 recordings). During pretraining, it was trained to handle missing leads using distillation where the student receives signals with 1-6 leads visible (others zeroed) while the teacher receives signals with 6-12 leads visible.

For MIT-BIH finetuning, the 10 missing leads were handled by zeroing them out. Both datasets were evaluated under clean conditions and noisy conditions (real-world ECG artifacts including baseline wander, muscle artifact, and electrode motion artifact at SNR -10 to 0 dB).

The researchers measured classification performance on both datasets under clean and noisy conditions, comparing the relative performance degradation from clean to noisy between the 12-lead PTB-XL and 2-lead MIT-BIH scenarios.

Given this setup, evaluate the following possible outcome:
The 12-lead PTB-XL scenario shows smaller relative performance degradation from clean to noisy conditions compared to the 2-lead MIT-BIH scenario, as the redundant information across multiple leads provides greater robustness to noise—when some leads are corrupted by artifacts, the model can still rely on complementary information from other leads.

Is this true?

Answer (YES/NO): NO